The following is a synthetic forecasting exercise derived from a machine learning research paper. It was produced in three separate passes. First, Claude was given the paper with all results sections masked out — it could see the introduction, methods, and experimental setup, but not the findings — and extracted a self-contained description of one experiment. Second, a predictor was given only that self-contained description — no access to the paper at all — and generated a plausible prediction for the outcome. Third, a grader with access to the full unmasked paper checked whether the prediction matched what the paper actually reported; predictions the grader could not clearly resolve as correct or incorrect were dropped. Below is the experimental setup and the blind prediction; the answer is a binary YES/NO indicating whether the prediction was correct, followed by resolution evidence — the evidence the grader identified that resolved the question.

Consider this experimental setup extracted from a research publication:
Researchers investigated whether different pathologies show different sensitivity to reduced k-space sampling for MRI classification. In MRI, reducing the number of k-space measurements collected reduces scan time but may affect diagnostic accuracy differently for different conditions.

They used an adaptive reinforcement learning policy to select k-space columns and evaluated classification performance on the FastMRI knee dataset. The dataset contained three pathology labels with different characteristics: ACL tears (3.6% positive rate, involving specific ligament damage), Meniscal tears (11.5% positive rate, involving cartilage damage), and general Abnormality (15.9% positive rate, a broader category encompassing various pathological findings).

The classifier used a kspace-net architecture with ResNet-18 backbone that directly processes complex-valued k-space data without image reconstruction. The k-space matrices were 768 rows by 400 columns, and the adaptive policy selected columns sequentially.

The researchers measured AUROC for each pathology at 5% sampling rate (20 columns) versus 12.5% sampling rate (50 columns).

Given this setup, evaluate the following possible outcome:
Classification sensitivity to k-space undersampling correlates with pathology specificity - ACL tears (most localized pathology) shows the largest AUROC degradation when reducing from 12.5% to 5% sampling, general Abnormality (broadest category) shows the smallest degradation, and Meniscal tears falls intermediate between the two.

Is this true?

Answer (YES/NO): NO